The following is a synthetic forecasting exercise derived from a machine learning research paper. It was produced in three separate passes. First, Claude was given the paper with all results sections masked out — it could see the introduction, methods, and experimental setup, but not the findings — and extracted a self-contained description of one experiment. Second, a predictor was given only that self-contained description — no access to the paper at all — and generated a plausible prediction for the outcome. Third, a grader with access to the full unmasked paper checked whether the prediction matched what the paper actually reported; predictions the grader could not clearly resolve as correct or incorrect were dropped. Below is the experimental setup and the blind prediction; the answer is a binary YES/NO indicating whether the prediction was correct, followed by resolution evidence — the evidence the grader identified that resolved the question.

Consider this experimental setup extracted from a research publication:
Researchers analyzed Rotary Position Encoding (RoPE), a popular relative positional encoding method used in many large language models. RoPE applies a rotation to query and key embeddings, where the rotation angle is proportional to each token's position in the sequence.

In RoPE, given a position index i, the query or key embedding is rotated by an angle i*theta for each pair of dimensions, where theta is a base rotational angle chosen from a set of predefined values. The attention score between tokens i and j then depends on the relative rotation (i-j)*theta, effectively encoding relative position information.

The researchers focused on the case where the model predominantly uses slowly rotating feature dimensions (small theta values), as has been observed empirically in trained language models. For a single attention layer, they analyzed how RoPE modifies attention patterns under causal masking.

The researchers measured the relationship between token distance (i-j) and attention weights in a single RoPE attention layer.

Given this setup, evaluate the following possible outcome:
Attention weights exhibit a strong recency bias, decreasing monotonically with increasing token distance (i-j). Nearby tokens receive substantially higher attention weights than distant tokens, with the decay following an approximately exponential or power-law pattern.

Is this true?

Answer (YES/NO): NO